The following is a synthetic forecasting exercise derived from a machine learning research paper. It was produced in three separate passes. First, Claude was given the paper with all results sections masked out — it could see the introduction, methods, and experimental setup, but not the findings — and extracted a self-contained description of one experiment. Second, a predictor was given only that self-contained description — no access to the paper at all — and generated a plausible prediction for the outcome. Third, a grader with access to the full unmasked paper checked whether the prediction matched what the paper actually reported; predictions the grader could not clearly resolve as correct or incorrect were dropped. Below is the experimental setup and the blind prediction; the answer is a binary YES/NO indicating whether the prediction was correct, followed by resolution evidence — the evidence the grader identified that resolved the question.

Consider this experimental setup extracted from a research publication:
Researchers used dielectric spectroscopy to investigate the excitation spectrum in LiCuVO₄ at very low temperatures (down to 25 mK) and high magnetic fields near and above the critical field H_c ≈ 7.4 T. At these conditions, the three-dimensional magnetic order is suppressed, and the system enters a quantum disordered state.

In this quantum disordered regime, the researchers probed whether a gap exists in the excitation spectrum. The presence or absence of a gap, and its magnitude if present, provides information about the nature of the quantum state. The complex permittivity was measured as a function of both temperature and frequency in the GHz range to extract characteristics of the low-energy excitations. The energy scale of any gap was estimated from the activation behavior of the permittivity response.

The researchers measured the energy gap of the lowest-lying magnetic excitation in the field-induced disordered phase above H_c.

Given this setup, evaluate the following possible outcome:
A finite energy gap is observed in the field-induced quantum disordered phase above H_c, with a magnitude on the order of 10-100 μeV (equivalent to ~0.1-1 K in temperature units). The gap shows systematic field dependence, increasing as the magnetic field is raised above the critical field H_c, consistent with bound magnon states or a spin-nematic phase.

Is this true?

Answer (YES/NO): NO